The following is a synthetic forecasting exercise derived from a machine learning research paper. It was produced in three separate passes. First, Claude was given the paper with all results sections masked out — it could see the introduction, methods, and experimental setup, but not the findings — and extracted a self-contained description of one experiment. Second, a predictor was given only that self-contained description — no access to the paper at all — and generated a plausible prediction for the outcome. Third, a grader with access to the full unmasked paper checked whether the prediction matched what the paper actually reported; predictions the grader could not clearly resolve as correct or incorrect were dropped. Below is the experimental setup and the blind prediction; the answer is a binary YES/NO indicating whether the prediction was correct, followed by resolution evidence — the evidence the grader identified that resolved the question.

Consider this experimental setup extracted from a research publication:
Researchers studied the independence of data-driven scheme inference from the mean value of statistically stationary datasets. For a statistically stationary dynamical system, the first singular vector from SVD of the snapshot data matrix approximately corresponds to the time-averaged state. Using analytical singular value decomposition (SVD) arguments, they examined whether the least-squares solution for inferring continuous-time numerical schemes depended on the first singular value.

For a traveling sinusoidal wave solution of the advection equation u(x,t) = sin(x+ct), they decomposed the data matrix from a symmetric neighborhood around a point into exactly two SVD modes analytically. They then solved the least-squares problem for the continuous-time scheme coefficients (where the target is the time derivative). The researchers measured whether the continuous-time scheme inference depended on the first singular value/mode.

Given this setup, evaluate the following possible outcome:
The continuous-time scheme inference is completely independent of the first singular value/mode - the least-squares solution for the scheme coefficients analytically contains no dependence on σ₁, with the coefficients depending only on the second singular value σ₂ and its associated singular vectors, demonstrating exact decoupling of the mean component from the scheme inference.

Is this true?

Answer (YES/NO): YES